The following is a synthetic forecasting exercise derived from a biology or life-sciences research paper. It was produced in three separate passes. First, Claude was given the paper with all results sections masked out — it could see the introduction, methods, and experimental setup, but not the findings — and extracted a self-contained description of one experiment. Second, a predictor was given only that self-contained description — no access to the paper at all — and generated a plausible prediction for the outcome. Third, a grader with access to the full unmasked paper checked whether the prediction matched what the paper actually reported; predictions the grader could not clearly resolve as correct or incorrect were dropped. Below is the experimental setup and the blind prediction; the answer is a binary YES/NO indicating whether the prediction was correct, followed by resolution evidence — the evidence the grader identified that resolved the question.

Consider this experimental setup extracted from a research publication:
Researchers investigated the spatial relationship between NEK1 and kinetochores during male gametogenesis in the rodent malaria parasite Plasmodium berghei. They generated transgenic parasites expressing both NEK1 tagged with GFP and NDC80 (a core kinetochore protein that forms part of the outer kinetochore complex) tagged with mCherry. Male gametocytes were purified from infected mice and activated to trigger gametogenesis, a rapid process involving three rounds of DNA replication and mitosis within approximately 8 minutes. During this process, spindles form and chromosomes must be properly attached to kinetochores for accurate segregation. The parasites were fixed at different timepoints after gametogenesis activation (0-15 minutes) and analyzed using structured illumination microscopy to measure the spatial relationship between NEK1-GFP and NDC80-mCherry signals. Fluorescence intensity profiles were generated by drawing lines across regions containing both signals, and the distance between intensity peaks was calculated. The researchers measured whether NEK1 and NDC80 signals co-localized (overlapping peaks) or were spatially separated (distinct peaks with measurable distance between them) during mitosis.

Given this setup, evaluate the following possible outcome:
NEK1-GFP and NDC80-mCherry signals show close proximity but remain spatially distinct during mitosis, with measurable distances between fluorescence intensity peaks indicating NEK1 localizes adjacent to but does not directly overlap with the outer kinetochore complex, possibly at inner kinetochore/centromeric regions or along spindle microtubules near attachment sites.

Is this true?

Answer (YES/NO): YES